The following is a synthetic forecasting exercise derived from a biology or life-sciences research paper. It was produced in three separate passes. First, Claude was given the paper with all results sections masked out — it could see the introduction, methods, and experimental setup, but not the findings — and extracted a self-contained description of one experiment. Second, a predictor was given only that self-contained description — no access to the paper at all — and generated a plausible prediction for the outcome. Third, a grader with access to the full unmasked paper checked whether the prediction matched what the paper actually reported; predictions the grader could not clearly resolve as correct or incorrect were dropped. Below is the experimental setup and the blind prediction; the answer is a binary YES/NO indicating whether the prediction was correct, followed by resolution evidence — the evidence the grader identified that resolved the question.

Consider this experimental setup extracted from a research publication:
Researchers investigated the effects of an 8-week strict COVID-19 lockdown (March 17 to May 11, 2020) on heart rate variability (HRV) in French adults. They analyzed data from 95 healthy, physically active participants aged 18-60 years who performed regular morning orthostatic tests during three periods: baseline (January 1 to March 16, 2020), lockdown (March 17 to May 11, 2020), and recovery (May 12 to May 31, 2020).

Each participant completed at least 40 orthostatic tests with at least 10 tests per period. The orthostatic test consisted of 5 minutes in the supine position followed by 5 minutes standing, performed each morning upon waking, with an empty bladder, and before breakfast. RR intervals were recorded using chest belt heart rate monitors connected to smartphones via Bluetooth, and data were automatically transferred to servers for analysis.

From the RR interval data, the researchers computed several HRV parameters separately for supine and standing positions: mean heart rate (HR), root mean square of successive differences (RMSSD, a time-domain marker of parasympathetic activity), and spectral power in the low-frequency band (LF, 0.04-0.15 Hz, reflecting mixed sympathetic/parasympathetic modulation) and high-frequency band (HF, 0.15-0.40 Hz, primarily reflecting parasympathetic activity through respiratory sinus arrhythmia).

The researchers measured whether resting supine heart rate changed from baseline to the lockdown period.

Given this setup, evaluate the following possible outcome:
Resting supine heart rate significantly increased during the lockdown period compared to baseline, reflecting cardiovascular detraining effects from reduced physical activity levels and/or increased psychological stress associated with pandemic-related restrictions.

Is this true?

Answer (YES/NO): YES